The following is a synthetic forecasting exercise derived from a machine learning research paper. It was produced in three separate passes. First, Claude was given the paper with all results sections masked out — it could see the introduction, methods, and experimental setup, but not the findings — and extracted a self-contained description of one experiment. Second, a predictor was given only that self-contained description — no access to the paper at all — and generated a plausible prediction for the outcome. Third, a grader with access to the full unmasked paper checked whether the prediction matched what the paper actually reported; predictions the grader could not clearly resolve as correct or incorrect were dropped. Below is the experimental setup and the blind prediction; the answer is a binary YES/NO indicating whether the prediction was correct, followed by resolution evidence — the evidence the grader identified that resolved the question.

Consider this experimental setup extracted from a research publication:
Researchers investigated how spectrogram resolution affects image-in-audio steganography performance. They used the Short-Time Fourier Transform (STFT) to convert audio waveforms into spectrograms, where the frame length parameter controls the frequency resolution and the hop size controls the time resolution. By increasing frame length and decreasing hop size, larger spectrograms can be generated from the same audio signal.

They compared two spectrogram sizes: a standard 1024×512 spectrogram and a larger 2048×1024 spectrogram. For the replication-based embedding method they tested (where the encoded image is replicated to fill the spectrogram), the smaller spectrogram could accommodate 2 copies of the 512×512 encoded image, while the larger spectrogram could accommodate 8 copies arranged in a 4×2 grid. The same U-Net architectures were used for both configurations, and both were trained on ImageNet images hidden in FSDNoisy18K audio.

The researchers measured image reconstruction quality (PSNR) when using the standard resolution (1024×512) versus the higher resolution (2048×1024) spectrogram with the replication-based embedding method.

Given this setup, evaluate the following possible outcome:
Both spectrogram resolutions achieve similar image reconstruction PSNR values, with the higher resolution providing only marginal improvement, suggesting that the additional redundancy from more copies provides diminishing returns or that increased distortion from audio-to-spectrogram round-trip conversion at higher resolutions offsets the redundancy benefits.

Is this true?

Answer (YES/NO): NO